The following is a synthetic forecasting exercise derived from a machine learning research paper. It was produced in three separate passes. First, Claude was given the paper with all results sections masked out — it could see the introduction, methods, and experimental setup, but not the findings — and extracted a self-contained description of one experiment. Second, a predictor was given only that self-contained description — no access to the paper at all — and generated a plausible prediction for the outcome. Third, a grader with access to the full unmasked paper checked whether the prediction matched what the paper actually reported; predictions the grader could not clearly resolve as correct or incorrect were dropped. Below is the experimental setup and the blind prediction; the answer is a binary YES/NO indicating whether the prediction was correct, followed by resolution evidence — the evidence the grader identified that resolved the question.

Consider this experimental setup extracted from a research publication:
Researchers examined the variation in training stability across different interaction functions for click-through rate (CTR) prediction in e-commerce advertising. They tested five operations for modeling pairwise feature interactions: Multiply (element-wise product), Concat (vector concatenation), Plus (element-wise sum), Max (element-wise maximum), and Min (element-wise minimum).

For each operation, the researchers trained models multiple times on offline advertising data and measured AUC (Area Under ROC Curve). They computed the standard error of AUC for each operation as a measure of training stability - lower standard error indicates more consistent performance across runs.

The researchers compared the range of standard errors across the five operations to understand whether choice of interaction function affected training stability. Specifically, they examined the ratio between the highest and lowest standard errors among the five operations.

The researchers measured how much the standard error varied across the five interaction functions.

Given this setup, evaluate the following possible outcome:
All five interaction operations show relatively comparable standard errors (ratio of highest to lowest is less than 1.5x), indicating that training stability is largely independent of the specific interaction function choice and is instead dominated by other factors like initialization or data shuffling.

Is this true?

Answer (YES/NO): NO